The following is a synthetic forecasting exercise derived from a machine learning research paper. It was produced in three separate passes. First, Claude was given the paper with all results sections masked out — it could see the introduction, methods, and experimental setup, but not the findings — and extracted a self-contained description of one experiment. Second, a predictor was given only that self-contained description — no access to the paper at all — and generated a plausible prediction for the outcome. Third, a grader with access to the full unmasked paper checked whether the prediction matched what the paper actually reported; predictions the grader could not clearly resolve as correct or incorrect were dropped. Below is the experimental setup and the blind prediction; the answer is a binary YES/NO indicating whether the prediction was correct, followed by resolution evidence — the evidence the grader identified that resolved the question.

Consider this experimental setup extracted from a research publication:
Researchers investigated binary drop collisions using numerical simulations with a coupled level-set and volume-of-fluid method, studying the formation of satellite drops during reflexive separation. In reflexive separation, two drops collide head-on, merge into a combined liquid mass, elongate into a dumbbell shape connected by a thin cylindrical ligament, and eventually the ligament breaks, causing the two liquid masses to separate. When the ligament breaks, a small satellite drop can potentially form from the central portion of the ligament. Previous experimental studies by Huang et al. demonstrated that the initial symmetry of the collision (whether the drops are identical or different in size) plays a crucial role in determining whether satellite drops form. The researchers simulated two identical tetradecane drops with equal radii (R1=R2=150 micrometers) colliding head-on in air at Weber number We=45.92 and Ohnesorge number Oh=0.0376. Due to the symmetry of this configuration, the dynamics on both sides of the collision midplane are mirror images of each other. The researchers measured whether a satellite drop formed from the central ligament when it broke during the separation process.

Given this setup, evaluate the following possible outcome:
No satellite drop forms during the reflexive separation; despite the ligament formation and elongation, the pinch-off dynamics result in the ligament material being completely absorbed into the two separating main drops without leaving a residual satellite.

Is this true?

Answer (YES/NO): NO